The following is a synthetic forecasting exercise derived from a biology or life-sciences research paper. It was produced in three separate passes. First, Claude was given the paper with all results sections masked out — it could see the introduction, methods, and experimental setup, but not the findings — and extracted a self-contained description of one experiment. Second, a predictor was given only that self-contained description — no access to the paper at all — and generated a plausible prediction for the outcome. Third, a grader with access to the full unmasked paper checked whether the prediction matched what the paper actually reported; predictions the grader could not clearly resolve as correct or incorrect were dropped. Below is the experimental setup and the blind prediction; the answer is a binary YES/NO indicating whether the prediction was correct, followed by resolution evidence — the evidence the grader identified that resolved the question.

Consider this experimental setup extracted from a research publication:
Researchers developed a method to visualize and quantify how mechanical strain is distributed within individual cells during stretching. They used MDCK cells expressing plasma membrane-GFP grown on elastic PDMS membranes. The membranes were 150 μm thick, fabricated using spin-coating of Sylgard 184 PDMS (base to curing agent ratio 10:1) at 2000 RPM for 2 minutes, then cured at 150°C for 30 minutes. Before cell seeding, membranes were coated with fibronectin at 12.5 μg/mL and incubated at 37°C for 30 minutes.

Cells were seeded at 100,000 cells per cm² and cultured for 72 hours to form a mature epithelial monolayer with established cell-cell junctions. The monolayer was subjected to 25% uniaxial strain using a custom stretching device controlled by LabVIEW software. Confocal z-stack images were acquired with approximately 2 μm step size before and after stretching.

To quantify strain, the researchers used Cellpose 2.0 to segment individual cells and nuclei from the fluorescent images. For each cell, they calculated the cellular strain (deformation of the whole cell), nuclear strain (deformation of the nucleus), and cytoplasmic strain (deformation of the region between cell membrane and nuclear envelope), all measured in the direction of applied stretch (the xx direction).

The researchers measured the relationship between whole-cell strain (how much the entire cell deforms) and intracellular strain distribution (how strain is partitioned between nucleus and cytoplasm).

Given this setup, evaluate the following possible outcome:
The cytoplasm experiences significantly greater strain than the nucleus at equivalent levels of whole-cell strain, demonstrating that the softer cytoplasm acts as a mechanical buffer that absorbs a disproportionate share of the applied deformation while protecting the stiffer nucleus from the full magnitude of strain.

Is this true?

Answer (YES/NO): YES